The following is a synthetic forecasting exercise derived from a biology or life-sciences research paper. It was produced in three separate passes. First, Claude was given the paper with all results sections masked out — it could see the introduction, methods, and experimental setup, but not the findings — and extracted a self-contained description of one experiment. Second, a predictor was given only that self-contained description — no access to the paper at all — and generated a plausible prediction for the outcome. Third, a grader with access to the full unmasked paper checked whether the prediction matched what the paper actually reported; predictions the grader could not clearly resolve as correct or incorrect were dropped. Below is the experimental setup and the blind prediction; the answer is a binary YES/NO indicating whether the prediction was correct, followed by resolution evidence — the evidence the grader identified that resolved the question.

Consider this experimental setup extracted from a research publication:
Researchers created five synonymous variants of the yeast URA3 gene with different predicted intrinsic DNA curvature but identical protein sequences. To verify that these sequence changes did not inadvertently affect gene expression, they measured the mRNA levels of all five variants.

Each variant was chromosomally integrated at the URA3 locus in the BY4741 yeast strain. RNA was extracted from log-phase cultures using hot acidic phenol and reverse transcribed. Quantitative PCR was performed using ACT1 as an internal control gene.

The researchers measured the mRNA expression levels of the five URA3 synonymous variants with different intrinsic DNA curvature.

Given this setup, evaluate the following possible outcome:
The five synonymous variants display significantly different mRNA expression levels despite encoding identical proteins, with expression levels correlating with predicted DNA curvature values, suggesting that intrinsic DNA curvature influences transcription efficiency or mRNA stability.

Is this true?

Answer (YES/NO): NO